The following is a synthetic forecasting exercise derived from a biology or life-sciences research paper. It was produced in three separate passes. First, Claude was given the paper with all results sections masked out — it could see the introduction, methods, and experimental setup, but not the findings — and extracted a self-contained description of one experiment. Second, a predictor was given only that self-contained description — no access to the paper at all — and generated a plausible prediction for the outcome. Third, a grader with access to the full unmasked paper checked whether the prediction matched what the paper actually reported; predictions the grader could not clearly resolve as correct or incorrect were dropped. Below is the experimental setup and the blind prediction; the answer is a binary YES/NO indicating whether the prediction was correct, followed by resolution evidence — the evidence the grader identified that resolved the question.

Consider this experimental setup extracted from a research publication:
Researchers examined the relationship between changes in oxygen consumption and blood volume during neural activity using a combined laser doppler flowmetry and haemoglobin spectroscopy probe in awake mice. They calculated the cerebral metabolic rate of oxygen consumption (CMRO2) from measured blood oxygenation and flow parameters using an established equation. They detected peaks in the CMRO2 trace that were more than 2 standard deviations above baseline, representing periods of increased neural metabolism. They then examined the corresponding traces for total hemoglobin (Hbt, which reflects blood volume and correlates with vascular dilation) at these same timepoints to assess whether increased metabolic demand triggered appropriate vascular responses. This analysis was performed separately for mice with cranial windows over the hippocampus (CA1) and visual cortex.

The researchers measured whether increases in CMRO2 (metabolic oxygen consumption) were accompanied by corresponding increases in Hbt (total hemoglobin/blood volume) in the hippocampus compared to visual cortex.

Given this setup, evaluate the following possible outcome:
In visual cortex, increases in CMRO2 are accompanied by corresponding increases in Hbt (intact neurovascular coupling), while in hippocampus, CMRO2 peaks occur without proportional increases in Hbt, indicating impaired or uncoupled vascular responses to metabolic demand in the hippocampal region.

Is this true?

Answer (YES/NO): YES